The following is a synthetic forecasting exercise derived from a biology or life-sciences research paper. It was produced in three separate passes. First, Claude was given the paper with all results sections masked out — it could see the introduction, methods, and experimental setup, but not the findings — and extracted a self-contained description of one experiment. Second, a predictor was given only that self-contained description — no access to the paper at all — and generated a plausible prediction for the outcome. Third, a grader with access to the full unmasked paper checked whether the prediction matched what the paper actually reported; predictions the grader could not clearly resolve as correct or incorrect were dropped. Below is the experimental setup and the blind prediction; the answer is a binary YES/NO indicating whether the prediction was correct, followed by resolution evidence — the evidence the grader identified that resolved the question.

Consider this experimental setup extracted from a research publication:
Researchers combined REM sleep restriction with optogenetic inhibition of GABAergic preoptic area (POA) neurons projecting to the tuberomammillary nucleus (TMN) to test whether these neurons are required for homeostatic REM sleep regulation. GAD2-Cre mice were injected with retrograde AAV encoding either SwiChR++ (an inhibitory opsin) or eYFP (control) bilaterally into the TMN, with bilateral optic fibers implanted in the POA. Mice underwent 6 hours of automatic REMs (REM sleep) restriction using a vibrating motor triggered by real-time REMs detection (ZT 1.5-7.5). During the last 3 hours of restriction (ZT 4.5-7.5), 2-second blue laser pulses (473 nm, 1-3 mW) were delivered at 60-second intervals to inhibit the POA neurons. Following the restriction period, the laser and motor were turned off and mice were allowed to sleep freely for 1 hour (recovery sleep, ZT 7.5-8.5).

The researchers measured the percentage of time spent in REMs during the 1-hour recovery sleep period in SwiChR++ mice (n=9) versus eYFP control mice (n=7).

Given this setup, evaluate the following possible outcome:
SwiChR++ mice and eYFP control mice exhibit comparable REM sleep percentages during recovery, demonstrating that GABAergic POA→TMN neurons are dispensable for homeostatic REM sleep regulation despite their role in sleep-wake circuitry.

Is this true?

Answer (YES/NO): NO